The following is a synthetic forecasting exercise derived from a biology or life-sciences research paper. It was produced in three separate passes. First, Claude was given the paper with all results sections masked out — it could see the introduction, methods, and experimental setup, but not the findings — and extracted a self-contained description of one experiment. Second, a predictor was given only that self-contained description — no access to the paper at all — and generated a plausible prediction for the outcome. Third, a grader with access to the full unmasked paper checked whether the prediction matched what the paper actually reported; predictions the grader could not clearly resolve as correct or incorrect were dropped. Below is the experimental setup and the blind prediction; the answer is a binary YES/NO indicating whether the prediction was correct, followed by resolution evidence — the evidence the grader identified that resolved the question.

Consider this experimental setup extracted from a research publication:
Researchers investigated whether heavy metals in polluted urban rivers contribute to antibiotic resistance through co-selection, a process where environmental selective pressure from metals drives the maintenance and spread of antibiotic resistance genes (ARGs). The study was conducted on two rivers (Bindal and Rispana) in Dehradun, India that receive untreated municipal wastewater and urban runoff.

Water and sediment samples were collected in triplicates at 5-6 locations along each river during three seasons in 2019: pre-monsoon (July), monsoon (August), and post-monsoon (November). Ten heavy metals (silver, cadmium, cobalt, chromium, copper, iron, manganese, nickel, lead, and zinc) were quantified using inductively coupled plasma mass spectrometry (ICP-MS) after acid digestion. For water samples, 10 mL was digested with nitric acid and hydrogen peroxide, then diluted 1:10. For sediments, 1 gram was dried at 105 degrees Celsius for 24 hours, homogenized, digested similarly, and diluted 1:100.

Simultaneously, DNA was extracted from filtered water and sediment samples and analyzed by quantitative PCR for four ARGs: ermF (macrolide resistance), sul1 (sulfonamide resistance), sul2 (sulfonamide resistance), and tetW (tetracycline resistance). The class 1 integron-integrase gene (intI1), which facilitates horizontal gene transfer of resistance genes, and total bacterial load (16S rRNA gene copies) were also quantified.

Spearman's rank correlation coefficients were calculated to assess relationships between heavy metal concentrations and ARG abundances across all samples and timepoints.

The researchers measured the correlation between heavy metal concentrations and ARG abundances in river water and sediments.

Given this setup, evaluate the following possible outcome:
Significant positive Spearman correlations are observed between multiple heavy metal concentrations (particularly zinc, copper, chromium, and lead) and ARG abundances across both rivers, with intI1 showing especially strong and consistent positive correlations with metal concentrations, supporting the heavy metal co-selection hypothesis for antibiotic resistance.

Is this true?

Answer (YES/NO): NO